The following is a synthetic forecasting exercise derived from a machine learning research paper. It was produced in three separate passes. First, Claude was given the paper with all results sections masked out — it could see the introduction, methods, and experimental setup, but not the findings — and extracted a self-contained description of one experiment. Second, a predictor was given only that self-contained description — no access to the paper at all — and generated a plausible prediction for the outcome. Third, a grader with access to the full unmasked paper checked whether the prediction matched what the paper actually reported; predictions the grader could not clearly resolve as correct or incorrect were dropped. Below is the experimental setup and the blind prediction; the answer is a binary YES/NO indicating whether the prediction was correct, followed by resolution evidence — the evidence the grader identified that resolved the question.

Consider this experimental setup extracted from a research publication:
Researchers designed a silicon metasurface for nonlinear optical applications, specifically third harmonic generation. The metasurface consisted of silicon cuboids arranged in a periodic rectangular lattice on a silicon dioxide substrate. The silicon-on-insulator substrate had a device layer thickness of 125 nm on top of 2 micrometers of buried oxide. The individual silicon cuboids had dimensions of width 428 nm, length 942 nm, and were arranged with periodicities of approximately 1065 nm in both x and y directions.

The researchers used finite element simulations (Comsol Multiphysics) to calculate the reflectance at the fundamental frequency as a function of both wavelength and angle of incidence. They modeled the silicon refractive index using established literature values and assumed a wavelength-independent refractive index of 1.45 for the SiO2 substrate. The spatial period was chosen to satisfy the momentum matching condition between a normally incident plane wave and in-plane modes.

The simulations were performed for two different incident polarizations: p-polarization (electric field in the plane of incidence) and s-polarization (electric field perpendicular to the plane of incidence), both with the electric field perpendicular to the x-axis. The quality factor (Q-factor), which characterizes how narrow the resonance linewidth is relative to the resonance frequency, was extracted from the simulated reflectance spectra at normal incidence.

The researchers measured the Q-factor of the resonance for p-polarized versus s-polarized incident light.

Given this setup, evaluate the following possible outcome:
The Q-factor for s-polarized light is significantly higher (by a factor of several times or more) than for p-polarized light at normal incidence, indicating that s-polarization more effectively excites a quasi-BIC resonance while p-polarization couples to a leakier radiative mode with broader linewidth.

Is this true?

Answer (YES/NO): NO